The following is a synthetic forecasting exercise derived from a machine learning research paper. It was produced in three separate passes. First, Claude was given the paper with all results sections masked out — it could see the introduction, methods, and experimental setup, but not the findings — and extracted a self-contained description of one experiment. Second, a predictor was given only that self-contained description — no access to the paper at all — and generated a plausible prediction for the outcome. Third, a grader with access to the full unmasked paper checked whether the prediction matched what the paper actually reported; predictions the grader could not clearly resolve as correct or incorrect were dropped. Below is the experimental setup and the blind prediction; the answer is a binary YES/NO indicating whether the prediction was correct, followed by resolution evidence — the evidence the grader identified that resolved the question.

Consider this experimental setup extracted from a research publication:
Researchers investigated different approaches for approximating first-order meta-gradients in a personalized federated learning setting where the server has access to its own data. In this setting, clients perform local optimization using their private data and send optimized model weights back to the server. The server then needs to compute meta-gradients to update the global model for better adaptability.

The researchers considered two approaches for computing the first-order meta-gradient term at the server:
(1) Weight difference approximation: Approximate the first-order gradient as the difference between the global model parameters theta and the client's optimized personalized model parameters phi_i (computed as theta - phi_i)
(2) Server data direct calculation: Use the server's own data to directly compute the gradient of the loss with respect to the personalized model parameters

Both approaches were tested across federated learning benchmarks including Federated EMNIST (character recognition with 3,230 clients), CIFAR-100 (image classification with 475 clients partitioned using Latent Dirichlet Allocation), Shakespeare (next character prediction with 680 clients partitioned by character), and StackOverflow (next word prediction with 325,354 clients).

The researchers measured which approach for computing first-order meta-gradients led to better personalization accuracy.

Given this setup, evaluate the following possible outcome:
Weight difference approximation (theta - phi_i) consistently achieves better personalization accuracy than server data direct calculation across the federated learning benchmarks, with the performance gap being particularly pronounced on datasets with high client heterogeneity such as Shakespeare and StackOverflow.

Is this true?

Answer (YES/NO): NO